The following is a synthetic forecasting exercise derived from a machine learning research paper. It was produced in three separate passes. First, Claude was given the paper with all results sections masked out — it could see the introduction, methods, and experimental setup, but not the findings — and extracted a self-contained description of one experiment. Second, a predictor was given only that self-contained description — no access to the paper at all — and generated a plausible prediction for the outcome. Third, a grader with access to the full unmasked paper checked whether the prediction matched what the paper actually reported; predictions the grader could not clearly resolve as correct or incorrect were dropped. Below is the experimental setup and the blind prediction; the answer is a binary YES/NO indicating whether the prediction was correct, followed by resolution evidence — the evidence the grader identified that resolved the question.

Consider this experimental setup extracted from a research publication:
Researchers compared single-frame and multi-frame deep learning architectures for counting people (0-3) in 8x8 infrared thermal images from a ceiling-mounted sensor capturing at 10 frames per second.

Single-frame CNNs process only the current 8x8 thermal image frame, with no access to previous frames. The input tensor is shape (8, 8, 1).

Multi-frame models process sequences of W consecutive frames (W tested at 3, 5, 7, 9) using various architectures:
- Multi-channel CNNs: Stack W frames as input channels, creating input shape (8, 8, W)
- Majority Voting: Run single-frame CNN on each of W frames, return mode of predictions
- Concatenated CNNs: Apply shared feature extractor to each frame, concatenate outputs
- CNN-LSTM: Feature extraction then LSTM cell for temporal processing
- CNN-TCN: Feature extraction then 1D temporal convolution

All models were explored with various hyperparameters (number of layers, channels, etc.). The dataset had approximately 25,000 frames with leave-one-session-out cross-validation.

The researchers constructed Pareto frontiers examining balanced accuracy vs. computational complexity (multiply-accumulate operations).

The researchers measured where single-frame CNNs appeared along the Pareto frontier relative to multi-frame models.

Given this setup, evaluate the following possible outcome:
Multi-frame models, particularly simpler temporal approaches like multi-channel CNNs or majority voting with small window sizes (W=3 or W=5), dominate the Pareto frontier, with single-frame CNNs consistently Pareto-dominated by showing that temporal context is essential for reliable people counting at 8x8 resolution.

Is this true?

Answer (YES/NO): NO